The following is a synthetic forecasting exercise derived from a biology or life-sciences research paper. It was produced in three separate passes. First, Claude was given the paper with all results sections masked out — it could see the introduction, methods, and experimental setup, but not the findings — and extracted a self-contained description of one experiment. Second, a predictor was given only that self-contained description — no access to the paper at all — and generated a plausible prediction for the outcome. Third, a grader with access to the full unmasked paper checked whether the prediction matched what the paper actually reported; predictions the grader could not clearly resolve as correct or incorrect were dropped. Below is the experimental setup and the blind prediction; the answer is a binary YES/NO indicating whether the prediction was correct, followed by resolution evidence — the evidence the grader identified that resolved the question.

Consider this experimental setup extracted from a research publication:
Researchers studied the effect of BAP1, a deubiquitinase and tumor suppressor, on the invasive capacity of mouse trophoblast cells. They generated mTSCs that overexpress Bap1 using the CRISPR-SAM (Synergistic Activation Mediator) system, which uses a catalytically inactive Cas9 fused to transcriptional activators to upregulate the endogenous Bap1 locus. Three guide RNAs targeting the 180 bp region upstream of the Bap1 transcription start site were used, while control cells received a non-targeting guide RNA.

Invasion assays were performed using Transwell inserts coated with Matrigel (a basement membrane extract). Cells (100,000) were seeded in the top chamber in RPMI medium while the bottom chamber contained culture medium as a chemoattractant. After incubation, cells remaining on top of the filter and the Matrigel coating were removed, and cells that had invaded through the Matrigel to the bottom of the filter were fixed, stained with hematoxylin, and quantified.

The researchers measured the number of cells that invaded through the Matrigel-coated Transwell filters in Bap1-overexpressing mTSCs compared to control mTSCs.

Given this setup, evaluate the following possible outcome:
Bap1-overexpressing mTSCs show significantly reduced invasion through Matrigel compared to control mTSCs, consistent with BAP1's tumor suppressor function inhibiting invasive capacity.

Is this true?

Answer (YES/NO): YES